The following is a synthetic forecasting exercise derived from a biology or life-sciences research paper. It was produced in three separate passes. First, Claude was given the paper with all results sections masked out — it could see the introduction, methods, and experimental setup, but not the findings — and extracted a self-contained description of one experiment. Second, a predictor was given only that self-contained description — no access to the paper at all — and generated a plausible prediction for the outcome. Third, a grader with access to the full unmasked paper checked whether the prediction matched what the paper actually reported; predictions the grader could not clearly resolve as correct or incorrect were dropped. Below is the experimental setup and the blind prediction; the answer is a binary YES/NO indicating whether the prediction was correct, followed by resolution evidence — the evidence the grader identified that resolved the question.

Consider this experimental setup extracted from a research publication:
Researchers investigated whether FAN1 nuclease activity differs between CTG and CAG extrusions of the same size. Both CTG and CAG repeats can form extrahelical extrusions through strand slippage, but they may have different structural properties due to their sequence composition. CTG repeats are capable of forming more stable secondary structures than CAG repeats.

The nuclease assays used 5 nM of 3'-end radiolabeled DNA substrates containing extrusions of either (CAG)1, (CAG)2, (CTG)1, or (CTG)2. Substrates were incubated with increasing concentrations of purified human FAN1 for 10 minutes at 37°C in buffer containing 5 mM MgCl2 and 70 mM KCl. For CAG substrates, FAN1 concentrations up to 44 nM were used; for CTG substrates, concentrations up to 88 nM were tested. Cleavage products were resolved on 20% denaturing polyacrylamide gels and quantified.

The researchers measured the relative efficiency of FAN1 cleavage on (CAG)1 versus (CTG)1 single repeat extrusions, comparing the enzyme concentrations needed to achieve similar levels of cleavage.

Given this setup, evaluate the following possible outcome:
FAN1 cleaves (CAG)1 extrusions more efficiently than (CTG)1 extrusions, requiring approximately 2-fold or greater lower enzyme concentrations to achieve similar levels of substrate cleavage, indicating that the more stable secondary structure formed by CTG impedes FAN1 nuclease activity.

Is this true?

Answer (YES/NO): YES